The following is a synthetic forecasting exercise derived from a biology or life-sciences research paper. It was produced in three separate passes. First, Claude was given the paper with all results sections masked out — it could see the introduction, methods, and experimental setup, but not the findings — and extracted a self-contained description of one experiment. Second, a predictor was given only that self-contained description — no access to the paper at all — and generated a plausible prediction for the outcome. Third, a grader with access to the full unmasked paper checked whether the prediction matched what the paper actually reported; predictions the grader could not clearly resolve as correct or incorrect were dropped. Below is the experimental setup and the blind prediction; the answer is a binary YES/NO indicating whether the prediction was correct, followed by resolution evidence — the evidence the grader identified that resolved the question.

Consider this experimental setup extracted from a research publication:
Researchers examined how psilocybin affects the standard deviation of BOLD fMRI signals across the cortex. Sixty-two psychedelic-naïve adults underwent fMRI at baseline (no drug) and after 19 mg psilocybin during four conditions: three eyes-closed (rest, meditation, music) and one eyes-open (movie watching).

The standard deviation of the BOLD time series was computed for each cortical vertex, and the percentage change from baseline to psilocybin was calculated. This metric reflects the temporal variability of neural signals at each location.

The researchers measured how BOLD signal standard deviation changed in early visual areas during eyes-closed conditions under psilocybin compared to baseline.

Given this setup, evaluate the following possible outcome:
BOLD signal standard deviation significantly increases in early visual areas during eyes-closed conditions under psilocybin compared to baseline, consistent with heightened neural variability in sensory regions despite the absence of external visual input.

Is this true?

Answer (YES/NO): NO